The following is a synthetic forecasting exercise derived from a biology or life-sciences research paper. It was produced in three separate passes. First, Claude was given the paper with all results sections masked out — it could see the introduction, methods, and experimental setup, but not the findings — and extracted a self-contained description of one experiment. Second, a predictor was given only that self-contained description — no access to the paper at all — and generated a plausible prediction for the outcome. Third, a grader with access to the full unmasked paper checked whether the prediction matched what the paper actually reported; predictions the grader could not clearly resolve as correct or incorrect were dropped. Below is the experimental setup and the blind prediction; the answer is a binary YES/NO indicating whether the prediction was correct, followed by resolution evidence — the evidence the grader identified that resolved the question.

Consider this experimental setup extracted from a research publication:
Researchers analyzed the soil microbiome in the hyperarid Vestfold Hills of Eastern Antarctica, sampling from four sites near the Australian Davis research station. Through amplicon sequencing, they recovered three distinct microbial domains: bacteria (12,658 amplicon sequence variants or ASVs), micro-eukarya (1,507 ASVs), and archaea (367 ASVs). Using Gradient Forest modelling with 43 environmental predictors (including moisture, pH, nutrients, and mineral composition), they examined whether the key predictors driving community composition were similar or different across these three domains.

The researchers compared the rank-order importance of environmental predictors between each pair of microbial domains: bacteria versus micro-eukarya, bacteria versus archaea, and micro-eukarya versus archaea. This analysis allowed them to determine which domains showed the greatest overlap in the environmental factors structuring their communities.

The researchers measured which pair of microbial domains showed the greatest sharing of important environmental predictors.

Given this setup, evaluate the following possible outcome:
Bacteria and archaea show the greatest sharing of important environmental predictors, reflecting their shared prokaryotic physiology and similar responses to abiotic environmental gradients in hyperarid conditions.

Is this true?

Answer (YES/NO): NO